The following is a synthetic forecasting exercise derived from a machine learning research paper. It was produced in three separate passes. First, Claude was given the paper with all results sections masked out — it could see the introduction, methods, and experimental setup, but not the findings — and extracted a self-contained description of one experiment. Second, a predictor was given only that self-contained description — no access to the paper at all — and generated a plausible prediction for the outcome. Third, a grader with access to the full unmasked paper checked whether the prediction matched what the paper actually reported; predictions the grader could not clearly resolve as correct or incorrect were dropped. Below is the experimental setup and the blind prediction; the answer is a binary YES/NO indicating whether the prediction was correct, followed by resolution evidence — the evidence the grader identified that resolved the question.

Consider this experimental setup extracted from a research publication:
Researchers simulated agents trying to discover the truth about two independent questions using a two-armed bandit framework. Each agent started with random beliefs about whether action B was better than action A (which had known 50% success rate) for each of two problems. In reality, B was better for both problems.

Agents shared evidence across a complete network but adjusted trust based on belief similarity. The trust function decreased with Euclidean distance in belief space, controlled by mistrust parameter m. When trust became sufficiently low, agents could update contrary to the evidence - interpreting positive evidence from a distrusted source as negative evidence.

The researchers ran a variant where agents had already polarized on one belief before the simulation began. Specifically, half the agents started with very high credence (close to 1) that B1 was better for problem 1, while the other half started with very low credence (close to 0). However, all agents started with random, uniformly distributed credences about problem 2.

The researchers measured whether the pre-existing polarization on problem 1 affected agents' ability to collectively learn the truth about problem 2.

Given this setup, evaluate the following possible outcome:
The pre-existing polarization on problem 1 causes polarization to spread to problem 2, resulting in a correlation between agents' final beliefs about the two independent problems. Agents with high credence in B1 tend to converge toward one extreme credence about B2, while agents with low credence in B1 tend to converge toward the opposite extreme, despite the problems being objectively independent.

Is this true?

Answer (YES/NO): YES